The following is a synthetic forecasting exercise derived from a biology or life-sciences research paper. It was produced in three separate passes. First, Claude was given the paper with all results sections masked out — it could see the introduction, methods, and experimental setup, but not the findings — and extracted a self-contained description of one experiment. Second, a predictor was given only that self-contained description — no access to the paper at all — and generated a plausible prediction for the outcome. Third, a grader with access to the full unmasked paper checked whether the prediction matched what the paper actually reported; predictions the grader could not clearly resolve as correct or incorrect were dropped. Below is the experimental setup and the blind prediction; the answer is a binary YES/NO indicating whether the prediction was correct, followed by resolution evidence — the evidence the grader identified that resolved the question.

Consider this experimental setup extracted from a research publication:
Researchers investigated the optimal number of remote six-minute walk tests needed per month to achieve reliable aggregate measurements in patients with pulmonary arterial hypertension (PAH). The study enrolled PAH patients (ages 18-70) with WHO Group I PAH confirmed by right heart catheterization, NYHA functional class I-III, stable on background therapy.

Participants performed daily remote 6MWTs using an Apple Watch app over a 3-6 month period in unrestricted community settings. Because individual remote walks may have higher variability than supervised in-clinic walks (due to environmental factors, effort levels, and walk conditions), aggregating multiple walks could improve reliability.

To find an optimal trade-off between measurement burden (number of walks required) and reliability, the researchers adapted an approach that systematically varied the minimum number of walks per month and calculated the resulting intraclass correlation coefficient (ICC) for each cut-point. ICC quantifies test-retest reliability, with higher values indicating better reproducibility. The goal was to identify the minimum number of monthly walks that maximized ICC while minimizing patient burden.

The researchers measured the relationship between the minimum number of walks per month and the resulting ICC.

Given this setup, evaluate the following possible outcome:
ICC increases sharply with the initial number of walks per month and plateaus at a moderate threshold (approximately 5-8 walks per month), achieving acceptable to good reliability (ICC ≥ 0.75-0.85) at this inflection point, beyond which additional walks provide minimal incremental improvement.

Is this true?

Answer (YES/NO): NO